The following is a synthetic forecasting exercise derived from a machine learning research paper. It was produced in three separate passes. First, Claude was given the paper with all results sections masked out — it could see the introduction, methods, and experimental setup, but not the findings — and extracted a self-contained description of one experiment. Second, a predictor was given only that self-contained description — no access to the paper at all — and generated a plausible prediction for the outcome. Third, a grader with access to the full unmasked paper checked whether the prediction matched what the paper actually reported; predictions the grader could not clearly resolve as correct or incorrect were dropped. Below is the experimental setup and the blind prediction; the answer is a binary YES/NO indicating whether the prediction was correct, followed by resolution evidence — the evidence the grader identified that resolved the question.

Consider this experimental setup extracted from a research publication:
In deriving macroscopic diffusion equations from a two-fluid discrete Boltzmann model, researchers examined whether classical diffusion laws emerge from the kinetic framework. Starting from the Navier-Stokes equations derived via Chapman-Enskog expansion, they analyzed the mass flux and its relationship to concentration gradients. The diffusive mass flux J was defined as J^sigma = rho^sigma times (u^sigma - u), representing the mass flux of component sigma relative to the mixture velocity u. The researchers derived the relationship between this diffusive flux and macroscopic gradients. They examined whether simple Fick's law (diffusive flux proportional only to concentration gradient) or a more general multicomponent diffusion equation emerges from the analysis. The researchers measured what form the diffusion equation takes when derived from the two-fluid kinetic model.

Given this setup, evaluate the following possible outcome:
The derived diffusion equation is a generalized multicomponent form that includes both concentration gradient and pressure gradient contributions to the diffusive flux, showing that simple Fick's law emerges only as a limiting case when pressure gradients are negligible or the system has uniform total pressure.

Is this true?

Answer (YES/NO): NO